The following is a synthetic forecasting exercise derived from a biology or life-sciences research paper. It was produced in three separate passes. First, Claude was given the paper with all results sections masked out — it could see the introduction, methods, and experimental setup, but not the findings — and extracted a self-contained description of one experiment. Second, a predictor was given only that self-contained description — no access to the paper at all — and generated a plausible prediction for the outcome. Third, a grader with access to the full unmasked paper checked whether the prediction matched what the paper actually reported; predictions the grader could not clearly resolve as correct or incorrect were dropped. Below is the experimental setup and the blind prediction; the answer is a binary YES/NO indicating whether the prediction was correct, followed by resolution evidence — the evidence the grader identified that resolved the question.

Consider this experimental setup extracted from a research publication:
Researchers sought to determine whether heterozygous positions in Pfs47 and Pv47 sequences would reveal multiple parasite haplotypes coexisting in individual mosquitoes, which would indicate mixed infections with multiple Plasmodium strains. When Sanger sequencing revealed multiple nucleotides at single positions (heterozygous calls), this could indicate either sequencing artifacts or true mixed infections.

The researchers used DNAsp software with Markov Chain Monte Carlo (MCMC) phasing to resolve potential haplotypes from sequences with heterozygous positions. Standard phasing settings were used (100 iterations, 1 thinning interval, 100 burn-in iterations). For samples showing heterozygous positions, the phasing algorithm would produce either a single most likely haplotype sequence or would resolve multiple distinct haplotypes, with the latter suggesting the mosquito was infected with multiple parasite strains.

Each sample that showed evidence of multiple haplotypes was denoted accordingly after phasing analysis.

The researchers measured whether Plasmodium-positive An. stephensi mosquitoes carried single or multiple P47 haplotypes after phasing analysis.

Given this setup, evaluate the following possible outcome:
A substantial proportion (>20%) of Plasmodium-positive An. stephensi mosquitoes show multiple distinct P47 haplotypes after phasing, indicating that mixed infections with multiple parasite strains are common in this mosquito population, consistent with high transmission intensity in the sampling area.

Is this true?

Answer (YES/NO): YES